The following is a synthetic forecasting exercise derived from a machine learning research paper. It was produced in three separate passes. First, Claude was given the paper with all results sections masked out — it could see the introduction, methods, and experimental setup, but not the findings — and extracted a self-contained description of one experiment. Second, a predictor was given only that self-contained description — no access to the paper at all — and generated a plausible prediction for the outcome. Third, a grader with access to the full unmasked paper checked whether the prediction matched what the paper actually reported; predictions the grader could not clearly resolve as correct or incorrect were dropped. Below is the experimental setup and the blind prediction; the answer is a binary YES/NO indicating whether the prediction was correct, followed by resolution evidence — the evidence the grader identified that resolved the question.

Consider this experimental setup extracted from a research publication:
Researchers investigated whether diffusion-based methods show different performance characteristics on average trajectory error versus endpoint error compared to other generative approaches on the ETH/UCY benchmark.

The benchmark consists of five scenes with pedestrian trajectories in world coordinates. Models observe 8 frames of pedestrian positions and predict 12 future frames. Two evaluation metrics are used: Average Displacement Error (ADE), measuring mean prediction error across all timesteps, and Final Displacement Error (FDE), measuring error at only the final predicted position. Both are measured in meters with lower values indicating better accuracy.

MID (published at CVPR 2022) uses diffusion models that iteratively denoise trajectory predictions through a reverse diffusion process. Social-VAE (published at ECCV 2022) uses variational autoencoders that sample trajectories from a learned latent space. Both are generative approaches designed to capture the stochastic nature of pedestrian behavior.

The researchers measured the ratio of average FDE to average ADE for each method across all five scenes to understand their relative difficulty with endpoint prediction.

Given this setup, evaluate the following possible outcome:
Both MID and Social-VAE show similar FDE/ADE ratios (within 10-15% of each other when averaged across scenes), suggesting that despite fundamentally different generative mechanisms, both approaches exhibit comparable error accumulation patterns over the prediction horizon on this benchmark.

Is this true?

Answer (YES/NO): NO